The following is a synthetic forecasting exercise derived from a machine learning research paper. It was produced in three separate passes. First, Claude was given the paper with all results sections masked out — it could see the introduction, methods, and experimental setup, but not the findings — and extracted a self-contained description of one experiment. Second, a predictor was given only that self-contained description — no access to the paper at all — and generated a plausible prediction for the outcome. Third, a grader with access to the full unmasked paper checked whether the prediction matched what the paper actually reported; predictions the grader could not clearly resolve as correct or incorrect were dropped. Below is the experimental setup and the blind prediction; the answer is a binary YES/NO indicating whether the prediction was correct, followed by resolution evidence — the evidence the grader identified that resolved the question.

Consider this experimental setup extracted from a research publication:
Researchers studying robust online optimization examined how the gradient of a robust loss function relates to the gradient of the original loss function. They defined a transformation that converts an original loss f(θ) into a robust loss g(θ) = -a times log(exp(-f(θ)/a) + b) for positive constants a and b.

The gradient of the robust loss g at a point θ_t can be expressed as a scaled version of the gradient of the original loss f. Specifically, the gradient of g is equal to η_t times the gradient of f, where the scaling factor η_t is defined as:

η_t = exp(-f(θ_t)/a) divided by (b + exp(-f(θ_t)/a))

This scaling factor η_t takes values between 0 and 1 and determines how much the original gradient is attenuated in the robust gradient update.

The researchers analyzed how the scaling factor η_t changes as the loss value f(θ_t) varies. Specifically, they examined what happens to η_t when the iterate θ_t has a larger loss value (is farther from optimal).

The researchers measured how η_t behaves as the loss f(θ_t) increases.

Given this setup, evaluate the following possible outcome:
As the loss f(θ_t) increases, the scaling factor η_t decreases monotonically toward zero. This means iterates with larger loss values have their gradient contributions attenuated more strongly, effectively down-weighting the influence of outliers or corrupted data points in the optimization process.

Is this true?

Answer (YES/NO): YES